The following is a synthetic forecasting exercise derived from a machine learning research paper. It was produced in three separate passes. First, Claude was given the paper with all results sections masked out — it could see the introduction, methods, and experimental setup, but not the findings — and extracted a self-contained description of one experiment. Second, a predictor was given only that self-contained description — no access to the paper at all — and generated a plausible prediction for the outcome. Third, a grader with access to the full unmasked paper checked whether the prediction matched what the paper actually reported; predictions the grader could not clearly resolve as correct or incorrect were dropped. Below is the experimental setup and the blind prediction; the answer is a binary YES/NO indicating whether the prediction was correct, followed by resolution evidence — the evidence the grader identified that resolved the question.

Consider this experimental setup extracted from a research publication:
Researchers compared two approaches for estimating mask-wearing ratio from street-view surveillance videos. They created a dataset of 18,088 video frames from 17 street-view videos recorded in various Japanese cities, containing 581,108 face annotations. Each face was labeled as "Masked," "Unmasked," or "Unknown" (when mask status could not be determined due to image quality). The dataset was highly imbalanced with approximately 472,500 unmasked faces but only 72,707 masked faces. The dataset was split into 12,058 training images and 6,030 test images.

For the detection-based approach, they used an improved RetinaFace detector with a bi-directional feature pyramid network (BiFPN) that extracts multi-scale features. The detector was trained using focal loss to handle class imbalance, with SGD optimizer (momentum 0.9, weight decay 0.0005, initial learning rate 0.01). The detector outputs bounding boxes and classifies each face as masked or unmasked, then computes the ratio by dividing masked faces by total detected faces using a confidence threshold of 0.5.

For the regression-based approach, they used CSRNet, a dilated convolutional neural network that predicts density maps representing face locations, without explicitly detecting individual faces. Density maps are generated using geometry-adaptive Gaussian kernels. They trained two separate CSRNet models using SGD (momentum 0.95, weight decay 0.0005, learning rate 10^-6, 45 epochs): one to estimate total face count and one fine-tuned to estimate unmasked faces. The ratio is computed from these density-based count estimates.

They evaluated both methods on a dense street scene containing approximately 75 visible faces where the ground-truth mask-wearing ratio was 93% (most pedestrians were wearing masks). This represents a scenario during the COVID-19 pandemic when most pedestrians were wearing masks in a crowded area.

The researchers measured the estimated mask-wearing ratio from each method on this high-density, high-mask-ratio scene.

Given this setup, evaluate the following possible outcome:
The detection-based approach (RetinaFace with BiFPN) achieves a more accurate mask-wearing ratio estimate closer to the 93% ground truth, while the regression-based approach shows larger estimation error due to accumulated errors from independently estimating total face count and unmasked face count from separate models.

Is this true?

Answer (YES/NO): YES